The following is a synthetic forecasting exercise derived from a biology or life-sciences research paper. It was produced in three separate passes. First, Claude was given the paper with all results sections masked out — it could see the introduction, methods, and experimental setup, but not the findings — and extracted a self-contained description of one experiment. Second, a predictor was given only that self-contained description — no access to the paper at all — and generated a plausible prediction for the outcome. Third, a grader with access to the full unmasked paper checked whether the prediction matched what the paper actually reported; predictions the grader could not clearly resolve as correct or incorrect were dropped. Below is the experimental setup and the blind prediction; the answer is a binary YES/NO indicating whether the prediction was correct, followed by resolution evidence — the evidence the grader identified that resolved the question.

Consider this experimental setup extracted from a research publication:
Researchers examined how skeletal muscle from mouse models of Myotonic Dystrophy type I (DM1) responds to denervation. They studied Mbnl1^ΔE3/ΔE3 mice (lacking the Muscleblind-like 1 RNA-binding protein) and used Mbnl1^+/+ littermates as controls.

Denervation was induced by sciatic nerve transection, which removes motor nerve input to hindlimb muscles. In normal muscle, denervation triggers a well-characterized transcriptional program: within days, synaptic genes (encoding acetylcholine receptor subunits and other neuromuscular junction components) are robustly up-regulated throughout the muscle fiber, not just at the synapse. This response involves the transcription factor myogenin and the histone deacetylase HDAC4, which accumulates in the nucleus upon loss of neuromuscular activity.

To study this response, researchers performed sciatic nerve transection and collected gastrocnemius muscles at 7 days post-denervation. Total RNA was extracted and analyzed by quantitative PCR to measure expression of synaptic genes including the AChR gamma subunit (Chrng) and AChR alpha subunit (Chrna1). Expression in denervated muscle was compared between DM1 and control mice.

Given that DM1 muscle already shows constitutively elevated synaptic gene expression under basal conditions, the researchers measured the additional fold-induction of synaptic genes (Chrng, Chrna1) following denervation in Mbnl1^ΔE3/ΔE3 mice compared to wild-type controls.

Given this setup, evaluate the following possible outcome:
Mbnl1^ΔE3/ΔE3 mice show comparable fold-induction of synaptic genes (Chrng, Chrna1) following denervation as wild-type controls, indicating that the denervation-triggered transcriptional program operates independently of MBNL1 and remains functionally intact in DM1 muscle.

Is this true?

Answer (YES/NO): NO